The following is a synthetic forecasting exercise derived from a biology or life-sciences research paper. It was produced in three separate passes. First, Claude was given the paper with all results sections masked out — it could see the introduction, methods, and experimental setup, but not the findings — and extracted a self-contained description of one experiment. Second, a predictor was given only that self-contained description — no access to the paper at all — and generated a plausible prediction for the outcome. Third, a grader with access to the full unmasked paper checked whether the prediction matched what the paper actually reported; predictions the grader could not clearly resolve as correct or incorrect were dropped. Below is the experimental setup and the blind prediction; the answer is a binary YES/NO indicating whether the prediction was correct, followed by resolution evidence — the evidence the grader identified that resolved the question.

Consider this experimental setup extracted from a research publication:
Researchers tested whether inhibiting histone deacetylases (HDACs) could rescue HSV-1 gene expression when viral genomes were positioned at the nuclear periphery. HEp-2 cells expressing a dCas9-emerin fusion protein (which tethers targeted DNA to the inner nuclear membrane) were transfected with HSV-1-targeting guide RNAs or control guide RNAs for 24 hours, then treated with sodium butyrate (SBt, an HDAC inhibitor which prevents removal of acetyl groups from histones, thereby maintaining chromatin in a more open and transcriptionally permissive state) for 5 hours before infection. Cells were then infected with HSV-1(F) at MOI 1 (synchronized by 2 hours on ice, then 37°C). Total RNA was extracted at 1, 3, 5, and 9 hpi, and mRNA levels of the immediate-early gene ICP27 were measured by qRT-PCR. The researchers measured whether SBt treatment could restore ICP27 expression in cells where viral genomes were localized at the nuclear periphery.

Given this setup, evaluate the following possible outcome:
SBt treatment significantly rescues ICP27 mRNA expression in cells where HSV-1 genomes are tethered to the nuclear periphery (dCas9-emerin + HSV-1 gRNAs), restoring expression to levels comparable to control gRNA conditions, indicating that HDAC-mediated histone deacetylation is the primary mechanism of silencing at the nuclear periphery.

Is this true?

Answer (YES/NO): NO